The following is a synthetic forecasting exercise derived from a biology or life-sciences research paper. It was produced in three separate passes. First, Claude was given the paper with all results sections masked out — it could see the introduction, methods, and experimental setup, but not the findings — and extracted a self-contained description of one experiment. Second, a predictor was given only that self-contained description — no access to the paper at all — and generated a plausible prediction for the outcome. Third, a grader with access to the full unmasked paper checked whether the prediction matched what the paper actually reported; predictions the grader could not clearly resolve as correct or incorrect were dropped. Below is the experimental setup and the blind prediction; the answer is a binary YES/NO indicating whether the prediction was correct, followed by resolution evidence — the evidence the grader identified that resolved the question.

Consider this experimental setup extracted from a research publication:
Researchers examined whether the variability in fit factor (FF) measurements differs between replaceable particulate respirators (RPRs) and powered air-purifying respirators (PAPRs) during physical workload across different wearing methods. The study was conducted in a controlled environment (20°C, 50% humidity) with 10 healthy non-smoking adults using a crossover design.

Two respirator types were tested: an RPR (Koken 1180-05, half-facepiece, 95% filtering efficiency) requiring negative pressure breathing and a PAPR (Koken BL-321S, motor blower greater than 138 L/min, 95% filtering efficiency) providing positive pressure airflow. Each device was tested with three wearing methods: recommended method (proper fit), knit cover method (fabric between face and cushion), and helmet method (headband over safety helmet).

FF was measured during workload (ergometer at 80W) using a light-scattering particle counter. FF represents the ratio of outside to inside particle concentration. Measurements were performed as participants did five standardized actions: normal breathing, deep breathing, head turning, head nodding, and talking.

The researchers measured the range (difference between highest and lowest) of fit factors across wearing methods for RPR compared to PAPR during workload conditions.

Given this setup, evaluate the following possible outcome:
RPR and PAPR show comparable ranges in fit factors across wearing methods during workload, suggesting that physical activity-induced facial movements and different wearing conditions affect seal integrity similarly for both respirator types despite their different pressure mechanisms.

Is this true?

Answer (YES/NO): NO